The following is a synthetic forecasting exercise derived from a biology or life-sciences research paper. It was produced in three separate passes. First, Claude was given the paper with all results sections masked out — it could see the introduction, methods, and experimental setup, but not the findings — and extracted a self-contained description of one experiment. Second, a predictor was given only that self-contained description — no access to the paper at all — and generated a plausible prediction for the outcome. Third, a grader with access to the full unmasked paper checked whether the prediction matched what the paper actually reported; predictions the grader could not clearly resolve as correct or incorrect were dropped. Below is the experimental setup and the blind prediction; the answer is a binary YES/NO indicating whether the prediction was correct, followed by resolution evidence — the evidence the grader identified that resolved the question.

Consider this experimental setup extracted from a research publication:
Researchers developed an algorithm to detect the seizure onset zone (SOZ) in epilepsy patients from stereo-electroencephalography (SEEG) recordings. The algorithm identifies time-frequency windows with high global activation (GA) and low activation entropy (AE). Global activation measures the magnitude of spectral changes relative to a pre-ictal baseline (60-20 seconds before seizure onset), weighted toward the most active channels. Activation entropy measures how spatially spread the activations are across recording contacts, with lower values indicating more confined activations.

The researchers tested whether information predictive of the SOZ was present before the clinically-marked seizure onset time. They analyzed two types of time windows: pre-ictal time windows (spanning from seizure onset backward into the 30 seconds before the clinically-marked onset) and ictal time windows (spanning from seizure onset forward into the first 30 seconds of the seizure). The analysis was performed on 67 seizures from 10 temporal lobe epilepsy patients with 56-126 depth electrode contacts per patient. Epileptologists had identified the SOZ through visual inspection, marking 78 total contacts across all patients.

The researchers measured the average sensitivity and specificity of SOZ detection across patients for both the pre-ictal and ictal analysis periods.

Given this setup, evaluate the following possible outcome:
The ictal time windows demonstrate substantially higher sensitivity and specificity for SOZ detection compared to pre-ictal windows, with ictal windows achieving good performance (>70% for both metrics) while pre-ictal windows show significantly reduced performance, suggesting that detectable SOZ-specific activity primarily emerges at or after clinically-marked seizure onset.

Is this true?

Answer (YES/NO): NO